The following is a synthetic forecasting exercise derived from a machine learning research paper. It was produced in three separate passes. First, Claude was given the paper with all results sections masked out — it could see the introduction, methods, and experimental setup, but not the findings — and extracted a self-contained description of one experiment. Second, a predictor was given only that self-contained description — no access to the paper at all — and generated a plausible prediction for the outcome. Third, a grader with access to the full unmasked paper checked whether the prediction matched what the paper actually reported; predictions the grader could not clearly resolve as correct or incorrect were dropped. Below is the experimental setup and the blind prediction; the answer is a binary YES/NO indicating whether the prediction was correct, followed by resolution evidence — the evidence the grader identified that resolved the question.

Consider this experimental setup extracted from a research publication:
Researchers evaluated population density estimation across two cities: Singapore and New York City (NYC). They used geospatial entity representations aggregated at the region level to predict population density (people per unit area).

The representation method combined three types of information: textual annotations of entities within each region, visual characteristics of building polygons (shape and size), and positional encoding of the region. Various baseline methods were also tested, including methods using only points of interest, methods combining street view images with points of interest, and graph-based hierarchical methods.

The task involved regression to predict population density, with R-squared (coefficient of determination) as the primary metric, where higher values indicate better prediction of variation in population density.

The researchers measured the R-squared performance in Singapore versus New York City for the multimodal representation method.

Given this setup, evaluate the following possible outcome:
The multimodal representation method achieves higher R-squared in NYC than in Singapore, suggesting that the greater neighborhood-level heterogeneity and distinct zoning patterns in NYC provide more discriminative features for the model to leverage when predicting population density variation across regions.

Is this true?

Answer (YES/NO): NO